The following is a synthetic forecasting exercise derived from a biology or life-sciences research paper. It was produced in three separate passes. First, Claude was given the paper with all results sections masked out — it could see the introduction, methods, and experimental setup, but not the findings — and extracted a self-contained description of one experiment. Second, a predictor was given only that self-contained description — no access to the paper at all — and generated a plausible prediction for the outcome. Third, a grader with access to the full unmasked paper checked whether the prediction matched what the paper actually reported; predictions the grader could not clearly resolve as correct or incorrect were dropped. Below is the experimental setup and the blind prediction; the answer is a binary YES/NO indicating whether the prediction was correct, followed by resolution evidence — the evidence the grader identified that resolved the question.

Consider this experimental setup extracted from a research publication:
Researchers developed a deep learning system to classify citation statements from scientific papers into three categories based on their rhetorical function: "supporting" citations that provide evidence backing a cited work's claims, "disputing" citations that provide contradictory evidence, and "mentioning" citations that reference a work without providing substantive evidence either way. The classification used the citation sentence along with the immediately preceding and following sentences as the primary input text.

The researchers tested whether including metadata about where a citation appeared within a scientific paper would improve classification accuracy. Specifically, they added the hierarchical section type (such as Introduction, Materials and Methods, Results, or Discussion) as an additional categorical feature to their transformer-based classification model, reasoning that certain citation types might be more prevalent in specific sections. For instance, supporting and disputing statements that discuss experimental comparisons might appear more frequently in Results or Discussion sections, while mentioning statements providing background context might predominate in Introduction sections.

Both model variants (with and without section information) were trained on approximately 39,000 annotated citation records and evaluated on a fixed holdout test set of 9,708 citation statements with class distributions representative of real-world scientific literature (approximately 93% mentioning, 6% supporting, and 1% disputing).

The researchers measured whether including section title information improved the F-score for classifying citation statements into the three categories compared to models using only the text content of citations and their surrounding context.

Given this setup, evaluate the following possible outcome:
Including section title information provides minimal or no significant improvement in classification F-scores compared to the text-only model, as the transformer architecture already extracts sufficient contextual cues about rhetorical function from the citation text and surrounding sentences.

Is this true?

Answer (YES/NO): YES